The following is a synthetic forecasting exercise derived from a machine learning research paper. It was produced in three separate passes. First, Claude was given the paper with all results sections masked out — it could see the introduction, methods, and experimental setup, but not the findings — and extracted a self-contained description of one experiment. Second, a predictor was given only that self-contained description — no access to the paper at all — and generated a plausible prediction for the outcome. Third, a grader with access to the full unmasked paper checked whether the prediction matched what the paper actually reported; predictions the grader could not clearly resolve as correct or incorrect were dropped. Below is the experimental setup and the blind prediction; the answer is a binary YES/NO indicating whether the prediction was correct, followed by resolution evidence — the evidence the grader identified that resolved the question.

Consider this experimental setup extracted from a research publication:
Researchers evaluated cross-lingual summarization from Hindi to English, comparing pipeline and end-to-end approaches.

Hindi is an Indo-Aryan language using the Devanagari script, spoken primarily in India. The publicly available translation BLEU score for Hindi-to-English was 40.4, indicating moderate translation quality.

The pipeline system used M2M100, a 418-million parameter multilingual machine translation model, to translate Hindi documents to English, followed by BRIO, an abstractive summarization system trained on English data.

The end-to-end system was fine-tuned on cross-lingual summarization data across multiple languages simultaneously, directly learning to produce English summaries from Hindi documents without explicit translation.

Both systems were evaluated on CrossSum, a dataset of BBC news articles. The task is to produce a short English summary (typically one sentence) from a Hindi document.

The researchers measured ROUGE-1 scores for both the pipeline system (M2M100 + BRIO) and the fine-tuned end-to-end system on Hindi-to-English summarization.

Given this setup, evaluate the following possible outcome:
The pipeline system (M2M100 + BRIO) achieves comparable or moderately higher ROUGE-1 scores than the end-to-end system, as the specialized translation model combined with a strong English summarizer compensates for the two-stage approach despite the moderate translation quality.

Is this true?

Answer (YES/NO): NO